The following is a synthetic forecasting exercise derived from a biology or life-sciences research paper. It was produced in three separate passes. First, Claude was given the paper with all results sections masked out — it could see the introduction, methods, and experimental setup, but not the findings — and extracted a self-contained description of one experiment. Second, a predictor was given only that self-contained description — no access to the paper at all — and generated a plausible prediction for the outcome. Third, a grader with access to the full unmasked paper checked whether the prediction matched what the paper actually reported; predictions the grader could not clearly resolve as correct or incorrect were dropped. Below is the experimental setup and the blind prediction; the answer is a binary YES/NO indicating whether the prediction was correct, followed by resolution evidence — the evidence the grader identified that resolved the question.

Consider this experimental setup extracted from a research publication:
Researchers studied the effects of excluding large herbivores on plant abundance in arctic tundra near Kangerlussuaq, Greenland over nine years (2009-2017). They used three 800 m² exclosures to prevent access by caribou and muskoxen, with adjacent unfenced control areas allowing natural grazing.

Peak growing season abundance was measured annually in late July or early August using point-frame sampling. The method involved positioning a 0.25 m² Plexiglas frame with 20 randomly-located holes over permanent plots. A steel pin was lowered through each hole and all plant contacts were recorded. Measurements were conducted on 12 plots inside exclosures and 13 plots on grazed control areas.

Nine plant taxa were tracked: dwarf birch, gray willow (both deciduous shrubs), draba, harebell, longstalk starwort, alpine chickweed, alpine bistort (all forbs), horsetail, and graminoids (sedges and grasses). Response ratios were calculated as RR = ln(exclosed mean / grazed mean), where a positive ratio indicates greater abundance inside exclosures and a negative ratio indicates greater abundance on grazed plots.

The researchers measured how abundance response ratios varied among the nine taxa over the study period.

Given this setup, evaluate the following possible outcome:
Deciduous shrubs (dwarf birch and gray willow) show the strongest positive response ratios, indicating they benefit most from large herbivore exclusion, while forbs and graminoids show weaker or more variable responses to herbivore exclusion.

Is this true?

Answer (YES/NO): NO